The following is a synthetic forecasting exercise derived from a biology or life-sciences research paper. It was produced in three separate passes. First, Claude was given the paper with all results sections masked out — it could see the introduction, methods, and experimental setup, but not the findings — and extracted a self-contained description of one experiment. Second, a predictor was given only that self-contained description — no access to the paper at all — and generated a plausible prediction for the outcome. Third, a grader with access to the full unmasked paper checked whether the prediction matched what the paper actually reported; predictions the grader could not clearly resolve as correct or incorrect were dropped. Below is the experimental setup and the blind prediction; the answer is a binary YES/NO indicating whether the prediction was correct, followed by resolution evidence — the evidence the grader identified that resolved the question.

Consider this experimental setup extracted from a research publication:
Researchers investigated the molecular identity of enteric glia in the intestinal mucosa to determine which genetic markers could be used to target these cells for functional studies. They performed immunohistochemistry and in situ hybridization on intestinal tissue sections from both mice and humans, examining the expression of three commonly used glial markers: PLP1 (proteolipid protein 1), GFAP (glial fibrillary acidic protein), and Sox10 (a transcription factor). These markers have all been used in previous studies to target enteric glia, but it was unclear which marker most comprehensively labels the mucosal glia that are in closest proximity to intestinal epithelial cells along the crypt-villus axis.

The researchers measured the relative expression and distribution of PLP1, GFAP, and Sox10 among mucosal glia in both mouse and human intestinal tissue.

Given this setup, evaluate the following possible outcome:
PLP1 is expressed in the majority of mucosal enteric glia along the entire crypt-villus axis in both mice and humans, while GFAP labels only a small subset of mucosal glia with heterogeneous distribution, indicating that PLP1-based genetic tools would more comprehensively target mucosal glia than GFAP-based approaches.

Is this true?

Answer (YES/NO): YES